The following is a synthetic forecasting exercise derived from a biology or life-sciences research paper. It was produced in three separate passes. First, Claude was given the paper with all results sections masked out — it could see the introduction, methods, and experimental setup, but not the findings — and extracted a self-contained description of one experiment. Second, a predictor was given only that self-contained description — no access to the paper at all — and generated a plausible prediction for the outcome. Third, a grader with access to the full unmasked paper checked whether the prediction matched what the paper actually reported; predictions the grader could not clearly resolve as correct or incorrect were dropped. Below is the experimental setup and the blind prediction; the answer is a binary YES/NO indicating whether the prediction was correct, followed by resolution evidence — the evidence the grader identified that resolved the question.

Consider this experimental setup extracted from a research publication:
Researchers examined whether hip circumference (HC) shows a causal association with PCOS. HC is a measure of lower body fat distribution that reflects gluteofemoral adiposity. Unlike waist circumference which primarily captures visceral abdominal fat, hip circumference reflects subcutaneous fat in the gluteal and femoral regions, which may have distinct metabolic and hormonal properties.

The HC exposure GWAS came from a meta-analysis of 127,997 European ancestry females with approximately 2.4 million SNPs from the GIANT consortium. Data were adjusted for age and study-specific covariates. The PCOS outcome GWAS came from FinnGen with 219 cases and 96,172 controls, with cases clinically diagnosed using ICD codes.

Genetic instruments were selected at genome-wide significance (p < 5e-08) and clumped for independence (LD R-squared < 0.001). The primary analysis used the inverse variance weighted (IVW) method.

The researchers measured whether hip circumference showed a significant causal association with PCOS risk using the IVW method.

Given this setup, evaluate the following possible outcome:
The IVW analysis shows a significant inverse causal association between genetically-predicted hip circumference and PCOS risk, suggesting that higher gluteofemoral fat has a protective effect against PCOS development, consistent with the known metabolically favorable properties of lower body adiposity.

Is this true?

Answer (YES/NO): NO